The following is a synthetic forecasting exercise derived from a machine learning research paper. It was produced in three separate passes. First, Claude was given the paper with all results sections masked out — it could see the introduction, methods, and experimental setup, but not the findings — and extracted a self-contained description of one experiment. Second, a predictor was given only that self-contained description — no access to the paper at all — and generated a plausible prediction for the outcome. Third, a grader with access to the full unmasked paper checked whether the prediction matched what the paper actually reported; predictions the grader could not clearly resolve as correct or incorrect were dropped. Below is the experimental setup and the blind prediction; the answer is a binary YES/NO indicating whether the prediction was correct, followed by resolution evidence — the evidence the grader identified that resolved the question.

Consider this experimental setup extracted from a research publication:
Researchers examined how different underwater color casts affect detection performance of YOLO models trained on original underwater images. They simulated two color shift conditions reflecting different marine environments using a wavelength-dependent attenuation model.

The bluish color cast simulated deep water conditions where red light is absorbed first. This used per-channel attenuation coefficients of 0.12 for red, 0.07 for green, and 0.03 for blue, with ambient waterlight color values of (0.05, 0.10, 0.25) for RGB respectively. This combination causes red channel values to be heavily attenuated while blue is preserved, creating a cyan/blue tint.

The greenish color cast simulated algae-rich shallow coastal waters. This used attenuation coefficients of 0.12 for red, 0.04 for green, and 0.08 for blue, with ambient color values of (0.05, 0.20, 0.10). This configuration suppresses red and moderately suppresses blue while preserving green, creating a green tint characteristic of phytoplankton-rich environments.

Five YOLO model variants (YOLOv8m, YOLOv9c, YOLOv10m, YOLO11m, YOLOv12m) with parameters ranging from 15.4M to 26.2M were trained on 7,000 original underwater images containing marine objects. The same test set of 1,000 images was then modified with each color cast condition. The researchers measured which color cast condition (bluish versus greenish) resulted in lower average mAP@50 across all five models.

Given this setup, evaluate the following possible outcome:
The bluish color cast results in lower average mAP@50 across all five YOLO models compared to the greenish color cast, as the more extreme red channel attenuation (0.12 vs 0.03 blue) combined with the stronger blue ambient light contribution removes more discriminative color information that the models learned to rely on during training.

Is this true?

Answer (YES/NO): YES